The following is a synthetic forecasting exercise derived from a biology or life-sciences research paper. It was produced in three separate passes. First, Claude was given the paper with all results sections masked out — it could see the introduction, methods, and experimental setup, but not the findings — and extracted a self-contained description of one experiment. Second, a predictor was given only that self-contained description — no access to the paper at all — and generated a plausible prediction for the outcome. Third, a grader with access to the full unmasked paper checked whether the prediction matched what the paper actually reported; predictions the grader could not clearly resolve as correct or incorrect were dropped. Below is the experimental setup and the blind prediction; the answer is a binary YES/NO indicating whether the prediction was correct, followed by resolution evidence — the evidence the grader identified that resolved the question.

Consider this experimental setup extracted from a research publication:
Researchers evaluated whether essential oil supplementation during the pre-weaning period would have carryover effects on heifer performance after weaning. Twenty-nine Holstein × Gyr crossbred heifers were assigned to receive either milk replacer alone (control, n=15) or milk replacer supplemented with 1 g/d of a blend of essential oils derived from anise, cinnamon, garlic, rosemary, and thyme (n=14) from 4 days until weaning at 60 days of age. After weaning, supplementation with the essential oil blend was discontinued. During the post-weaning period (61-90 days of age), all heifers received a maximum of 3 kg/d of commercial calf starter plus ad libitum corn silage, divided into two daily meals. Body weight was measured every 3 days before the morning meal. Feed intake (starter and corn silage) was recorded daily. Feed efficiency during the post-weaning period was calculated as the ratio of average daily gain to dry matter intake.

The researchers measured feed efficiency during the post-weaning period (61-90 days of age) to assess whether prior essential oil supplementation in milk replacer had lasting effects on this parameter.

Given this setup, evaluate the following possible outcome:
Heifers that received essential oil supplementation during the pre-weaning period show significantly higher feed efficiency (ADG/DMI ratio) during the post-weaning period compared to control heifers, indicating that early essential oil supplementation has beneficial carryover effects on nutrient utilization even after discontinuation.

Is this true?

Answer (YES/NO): NO